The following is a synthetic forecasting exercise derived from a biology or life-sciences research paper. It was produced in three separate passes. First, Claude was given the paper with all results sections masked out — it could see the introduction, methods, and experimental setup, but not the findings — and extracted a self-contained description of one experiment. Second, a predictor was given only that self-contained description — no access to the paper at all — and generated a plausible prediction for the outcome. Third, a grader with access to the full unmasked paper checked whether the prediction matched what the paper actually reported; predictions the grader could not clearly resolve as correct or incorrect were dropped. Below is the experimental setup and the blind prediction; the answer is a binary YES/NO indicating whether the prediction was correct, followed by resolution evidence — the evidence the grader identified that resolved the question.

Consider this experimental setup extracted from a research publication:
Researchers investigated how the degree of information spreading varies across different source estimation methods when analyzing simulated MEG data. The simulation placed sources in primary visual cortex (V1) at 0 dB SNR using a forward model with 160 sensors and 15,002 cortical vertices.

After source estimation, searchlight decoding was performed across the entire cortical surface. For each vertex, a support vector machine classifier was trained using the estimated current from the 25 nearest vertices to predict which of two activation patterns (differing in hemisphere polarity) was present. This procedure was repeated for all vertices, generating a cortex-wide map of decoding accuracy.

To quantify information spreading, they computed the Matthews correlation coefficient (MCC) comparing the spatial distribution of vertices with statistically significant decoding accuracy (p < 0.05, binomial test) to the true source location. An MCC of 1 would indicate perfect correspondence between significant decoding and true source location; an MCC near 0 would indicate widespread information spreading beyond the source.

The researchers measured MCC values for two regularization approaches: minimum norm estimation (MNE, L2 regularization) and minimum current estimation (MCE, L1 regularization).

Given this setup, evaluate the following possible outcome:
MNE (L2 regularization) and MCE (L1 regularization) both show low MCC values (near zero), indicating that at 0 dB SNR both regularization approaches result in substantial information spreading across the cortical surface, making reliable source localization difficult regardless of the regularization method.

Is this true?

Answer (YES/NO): NO